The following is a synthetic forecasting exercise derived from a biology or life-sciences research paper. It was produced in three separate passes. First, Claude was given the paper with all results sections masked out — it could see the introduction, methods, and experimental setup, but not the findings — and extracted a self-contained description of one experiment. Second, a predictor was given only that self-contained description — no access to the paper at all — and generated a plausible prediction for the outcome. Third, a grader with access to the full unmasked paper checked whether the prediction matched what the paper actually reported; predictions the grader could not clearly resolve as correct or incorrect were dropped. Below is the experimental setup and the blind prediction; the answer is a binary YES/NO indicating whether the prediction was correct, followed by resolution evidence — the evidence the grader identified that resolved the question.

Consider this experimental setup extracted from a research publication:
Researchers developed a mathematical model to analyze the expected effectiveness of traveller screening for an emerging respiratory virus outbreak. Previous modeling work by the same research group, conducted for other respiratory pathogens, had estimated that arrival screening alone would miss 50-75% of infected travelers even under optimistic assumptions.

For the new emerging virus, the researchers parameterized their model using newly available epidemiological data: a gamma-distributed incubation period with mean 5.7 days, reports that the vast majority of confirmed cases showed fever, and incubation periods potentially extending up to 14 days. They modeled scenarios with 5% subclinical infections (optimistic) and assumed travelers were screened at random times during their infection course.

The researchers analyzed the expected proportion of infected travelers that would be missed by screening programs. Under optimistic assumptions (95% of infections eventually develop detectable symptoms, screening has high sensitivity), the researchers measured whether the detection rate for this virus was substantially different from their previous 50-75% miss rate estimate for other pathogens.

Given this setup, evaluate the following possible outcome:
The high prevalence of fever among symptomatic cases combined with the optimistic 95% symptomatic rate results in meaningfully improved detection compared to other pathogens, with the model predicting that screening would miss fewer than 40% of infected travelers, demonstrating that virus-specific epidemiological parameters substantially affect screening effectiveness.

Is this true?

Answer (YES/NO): NO